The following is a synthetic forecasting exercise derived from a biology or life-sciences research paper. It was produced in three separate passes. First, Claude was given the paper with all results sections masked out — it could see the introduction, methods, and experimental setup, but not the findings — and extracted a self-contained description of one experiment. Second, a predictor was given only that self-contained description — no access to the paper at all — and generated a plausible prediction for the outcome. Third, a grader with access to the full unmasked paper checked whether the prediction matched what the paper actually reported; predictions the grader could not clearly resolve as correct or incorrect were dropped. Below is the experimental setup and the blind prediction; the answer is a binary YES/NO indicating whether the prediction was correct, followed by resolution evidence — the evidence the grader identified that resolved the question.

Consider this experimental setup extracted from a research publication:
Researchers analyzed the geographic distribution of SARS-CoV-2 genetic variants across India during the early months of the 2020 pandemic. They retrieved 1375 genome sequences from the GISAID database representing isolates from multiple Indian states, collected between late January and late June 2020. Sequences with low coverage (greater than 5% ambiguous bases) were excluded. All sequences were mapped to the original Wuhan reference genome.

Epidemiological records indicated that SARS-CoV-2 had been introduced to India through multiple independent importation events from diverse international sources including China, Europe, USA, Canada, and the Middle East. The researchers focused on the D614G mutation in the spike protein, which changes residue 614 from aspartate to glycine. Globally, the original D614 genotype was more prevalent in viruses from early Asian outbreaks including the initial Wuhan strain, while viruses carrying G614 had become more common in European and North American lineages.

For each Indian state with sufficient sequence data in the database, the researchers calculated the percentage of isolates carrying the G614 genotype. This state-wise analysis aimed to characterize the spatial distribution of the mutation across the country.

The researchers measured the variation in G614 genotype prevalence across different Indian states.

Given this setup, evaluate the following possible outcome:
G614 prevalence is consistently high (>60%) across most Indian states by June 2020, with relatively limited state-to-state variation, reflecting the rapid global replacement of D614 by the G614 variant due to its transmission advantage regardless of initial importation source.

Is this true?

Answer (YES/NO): NO